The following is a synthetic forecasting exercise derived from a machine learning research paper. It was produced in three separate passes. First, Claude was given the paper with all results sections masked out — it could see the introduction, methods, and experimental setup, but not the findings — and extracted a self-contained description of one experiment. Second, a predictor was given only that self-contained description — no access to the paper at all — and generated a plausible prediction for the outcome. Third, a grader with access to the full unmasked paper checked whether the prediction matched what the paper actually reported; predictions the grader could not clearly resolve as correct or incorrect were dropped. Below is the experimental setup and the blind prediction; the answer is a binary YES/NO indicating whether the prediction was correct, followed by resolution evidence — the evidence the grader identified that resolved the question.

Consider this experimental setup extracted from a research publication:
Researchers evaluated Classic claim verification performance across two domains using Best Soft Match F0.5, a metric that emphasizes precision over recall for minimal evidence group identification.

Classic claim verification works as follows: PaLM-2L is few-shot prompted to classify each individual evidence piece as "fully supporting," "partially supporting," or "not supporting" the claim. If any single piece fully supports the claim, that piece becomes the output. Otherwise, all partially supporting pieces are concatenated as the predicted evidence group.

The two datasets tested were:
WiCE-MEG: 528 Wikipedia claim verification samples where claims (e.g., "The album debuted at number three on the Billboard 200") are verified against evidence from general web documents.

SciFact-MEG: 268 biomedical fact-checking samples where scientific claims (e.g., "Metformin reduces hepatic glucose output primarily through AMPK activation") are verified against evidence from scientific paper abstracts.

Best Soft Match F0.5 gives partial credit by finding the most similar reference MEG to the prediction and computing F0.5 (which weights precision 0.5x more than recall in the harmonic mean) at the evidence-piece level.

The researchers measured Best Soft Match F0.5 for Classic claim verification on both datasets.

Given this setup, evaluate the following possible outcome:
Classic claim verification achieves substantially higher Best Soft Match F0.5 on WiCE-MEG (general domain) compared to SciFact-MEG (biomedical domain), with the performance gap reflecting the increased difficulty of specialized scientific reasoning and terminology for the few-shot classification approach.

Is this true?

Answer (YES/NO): NO